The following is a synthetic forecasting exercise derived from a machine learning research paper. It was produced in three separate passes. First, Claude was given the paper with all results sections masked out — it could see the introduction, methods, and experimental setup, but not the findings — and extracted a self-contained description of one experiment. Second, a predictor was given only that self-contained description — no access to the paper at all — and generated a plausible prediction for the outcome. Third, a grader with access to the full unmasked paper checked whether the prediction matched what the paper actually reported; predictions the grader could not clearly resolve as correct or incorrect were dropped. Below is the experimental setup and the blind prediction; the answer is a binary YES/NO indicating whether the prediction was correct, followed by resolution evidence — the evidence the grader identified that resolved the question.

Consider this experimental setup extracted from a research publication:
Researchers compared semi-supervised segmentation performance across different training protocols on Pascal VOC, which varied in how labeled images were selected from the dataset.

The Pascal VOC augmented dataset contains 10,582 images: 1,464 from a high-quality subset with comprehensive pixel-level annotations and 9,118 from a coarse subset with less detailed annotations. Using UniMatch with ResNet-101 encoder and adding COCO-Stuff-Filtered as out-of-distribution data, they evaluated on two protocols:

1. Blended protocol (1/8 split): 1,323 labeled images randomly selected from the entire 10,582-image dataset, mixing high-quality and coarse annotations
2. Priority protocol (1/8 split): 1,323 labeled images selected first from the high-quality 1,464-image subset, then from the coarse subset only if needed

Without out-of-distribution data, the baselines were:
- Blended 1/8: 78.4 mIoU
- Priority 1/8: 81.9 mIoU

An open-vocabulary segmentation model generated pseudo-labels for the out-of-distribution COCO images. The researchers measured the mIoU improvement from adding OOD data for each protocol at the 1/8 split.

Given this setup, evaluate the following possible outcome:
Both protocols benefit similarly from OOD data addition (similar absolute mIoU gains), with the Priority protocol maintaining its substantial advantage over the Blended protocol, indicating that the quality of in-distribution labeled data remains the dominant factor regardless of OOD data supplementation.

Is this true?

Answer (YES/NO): NO